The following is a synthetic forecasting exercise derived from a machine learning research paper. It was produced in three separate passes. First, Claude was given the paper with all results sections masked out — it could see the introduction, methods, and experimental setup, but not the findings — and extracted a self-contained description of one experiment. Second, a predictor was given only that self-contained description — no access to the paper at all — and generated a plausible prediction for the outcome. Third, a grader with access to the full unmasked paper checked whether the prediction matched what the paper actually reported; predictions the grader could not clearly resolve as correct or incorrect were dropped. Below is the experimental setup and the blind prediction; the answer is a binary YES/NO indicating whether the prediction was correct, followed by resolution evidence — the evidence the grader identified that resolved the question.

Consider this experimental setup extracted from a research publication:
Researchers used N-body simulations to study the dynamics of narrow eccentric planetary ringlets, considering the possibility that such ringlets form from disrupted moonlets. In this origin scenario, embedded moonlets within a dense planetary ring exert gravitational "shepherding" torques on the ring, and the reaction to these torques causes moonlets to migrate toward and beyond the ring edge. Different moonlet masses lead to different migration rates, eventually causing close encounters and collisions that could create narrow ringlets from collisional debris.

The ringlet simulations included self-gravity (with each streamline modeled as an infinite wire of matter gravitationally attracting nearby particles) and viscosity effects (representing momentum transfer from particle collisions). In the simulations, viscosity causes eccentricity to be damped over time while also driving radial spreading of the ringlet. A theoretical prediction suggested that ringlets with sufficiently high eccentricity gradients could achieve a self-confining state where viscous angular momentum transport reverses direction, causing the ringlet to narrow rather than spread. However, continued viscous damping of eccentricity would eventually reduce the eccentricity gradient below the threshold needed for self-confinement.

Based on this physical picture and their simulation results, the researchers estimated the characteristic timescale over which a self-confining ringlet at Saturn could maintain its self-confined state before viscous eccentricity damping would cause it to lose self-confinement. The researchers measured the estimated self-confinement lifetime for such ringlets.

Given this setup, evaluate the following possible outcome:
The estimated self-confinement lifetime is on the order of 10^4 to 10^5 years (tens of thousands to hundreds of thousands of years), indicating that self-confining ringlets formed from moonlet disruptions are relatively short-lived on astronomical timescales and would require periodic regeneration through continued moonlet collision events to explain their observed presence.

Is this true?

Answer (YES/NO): NO